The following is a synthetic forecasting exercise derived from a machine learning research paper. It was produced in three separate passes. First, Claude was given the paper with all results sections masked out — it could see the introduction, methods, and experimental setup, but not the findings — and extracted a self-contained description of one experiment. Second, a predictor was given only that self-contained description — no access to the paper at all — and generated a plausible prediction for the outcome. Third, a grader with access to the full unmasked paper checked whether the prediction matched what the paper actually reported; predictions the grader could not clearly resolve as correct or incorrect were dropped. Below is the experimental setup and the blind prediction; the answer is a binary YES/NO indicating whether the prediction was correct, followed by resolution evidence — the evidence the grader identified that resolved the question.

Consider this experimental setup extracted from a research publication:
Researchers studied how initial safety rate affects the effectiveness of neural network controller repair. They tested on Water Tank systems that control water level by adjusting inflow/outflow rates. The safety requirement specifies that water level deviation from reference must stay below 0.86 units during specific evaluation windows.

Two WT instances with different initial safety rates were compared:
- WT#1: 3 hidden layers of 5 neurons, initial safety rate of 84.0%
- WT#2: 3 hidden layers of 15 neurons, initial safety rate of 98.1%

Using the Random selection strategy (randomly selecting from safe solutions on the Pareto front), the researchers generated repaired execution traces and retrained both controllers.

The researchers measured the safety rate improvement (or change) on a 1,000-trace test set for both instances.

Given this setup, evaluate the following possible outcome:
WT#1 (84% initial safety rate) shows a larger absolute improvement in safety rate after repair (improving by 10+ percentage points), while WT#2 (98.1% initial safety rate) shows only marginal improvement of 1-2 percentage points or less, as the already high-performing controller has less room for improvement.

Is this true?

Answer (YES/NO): NO